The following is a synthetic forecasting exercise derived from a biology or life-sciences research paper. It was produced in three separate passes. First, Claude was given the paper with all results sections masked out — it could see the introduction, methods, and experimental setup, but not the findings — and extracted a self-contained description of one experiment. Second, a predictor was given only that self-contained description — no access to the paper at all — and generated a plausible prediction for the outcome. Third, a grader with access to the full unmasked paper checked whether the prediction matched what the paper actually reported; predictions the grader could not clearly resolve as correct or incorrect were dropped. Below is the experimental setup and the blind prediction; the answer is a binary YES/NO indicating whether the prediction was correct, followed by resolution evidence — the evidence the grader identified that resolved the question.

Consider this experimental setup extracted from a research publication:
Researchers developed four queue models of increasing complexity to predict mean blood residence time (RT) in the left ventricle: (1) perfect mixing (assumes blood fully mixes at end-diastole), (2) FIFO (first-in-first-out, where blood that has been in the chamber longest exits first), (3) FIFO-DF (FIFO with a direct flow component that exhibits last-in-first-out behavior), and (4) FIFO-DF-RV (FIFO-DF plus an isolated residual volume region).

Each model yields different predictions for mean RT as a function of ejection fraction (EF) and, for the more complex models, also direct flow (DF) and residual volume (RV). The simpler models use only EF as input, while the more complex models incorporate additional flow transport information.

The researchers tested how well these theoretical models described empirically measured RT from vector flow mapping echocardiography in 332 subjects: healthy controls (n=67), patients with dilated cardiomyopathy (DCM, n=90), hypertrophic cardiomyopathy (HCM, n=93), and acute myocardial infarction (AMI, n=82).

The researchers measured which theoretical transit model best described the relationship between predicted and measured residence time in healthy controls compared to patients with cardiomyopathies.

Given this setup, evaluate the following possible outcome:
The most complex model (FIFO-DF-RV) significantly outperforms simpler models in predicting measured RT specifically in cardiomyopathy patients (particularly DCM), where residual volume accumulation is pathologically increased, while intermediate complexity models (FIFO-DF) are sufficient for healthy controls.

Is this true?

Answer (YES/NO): NO